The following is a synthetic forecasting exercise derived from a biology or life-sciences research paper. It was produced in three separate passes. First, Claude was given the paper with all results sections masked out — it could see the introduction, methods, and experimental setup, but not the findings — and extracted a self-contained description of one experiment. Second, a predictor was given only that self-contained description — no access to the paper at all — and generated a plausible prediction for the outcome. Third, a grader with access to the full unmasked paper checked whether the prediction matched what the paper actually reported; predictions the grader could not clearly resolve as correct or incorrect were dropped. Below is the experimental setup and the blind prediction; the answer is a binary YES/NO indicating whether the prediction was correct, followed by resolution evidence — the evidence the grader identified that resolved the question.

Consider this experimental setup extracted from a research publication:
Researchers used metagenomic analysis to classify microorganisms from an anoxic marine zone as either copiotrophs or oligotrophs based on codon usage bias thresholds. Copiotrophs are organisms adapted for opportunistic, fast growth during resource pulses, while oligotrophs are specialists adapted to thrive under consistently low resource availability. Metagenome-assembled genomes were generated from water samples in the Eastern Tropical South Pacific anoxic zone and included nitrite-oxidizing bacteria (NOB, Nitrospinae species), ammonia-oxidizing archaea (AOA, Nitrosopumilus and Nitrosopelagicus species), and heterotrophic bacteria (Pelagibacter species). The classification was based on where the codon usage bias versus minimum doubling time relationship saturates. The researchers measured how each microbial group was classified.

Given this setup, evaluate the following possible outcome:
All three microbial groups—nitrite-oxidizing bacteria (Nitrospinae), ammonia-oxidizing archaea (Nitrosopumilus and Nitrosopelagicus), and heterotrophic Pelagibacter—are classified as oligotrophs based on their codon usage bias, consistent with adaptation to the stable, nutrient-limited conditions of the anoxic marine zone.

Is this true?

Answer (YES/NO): NO